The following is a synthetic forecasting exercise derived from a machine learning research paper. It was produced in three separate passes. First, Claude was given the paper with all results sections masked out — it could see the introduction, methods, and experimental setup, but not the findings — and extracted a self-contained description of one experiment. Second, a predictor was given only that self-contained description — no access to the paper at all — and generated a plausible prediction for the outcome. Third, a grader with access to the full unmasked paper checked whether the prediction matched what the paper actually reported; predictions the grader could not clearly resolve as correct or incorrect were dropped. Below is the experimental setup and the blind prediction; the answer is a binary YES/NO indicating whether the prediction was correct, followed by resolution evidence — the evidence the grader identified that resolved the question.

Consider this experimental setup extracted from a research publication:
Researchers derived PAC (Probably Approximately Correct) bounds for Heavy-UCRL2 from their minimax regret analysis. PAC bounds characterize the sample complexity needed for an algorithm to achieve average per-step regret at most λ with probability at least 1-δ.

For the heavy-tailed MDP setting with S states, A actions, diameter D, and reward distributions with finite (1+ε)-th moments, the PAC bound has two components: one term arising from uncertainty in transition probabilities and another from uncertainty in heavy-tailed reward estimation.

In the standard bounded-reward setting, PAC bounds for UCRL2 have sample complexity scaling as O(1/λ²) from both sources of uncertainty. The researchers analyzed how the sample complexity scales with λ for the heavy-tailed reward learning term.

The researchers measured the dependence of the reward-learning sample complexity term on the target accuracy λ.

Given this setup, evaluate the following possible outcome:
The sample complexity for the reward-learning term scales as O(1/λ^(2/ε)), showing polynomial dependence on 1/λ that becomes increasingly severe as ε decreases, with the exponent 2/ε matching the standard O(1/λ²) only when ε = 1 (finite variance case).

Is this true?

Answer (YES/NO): NO